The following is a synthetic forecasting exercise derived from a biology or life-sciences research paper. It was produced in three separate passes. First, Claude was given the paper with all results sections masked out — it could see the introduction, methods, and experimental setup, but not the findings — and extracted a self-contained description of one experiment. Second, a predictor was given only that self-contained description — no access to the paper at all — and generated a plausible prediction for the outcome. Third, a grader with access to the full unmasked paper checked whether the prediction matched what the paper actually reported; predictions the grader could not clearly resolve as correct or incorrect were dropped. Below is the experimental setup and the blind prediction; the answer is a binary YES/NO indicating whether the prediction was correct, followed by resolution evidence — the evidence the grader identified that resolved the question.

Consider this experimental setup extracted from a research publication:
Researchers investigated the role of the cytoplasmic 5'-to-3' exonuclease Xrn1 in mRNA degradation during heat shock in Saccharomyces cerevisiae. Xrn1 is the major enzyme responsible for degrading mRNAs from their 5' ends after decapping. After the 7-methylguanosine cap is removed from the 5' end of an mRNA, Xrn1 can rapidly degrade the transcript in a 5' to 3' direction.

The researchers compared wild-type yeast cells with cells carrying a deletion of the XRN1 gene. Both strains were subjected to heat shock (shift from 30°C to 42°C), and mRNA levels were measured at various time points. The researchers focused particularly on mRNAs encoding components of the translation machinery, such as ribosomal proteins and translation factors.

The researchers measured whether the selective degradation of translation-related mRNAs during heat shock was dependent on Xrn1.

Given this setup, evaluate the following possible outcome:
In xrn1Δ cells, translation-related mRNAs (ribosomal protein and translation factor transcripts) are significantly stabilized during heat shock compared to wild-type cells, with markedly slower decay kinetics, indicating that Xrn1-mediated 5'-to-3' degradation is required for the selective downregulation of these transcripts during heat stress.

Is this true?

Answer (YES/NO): YES